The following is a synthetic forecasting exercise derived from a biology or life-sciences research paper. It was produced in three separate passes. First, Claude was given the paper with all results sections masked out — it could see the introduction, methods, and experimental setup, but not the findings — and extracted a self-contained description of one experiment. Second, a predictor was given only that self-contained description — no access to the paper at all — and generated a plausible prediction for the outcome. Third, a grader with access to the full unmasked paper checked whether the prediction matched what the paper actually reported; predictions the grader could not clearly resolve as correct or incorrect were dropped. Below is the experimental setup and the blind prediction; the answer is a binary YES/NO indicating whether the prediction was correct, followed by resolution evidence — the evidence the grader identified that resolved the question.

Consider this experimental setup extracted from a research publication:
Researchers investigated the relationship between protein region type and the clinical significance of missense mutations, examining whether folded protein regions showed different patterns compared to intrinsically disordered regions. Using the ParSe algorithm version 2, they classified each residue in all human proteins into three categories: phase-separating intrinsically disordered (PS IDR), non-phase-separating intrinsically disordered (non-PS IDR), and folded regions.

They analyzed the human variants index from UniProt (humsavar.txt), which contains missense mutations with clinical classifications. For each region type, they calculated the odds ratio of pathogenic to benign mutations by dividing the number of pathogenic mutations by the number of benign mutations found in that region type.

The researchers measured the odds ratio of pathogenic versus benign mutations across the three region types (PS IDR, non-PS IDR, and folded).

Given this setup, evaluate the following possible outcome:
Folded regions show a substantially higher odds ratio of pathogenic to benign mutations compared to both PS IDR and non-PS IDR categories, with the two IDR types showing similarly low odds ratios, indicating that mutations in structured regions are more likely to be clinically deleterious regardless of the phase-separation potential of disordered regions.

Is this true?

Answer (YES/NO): NO